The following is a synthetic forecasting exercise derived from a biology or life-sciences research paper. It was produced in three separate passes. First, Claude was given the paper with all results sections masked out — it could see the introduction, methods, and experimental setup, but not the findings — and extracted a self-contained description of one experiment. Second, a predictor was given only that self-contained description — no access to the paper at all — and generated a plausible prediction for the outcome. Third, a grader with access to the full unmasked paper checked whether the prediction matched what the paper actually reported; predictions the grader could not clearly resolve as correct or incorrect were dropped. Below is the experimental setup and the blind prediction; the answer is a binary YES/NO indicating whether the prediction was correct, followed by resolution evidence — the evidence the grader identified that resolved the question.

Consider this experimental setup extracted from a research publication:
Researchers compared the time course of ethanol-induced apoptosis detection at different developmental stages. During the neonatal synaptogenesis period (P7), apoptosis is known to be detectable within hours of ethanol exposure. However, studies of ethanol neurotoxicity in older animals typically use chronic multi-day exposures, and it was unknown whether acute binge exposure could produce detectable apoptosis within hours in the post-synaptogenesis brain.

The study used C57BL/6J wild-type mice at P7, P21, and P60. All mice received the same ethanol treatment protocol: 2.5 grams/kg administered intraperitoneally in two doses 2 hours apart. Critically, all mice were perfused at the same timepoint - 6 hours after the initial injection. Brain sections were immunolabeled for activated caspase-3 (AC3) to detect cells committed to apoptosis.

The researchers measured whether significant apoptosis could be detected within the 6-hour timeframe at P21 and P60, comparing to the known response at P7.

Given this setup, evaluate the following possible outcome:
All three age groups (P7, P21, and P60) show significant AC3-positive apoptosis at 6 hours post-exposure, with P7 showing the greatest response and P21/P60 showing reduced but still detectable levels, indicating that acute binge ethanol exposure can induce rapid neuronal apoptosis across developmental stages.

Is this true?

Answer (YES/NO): NO